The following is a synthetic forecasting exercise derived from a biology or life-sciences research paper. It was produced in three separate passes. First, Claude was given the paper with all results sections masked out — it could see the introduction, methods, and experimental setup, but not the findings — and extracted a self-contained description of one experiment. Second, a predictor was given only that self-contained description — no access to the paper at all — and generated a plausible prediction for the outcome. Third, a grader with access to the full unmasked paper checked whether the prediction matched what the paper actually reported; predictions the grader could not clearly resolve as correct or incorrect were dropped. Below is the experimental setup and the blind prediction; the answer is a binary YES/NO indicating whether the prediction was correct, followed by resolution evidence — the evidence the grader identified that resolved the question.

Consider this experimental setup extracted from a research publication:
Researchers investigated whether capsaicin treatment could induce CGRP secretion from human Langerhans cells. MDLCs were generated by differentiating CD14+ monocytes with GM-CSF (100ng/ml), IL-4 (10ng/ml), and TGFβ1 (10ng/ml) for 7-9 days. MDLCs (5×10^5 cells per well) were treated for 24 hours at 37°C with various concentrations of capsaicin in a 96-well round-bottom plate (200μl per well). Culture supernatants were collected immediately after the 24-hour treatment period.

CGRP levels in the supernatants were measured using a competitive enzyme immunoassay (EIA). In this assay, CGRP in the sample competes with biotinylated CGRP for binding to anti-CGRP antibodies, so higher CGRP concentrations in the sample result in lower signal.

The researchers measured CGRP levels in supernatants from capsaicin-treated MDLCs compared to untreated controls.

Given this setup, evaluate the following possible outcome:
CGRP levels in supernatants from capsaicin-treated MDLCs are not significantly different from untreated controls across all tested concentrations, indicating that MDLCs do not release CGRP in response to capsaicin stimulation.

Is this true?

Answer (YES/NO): NO